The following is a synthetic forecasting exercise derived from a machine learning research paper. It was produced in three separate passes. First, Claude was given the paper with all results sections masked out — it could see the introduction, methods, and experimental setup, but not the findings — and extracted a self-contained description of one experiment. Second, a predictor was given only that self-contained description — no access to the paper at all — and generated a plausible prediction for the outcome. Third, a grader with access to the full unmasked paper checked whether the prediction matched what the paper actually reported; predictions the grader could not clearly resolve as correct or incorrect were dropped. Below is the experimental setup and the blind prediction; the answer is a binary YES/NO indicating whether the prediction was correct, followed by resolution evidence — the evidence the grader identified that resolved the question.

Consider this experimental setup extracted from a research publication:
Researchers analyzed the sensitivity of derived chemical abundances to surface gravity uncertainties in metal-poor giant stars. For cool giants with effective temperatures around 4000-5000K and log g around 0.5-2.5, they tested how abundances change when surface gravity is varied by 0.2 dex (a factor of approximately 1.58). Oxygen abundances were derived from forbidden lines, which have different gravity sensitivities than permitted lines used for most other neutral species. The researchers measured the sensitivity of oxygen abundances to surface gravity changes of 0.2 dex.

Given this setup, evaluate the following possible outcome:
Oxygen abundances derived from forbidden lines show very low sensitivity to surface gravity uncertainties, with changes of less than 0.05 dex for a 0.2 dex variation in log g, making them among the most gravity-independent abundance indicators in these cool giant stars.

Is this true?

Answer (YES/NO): NO